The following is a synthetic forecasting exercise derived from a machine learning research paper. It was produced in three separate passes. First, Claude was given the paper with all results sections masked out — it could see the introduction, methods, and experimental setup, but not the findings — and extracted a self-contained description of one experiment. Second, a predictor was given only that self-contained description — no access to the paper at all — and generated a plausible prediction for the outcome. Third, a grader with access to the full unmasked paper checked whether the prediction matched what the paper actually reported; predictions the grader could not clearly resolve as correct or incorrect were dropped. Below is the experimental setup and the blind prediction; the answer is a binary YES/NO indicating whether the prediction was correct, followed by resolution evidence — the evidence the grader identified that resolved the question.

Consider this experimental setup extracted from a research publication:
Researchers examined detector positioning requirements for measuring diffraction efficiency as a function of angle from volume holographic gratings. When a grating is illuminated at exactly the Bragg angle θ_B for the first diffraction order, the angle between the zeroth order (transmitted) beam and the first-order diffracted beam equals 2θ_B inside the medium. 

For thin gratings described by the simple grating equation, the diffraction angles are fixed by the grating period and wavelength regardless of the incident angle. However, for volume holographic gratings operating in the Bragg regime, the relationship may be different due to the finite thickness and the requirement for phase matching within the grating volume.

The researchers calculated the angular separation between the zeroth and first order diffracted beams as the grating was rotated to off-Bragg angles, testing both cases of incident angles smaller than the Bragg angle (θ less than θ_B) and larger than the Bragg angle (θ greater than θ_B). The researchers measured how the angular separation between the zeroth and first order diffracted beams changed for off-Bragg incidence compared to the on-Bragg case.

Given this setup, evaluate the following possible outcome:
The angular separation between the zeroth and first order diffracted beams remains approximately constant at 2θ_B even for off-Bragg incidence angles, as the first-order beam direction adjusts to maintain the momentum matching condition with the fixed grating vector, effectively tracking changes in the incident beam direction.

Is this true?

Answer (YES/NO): NO